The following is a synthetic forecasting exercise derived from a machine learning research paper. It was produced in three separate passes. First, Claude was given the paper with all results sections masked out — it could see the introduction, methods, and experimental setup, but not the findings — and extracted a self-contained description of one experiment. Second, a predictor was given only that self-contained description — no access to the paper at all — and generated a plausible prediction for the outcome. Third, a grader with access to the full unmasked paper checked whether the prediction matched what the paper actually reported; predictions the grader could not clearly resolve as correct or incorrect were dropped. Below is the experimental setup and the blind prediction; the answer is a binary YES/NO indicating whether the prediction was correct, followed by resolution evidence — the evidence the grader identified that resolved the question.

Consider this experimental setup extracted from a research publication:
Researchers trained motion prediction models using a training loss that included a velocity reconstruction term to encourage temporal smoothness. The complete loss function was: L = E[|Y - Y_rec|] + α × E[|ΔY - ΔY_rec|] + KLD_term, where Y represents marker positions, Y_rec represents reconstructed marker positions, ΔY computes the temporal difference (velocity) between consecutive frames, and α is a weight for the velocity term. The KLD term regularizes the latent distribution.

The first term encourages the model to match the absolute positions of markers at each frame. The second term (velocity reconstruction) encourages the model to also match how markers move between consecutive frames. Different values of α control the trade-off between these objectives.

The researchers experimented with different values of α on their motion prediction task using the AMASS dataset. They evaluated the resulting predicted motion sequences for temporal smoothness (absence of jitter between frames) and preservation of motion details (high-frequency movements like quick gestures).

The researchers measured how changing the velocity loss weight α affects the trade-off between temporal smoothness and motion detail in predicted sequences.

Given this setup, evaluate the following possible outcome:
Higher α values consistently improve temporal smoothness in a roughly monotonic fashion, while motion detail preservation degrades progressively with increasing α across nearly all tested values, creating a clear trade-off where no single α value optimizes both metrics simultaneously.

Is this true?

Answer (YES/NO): NO